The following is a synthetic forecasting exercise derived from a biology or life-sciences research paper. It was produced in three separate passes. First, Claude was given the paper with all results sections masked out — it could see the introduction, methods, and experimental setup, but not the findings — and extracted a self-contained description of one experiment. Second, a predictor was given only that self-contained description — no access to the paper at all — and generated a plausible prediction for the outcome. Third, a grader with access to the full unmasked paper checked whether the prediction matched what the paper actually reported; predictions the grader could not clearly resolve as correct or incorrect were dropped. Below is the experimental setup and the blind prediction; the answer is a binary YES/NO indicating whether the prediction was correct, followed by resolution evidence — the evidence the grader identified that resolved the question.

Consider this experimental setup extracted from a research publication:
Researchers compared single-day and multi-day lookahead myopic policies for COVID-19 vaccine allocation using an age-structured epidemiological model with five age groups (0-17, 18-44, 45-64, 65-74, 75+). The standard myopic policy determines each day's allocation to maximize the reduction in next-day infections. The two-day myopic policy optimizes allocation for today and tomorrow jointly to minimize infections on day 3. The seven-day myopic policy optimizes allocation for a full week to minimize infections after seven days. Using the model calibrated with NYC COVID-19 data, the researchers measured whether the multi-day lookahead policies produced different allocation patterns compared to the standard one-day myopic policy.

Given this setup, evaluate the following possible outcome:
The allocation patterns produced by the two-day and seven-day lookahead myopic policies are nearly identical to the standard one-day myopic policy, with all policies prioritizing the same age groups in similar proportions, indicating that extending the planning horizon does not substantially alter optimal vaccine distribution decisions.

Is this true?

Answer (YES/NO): NO